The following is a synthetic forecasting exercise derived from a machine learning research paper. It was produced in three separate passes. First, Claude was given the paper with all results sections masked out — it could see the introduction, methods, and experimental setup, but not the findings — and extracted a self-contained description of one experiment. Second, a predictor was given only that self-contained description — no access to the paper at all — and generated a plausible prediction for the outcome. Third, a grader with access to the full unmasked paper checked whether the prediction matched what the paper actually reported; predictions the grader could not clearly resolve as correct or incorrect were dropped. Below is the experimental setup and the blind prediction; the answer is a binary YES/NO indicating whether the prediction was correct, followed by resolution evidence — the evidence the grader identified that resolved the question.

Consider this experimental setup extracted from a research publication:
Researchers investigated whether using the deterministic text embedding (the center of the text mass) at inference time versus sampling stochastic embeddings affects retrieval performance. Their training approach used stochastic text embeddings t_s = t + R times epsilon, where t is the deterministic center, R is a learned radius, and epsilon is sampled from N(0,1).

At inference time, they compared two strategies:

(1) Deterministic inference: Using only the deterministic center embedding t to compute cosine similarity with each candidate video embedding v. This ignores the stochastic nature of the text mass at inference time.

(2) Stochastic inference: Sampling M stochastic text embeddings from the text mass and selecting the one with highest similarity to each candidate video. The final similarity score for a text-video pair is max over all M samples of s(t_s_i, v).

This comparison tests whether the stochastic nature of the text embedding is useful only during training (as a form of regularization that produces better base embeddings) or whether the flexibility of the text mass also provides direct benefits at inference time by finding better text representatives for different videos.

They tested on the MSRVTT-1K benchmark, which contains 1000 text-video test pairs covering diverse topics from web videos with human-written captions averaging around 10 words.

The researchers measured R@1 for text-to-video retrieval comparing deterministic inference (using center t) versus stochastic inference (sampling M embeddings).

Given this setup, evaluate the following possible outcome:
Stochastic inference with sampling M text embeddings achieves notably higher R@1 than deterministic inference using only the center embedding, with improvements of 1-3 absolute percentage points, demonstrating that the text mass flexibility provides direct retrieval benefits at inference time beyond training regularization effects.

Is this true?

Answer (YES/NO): NO